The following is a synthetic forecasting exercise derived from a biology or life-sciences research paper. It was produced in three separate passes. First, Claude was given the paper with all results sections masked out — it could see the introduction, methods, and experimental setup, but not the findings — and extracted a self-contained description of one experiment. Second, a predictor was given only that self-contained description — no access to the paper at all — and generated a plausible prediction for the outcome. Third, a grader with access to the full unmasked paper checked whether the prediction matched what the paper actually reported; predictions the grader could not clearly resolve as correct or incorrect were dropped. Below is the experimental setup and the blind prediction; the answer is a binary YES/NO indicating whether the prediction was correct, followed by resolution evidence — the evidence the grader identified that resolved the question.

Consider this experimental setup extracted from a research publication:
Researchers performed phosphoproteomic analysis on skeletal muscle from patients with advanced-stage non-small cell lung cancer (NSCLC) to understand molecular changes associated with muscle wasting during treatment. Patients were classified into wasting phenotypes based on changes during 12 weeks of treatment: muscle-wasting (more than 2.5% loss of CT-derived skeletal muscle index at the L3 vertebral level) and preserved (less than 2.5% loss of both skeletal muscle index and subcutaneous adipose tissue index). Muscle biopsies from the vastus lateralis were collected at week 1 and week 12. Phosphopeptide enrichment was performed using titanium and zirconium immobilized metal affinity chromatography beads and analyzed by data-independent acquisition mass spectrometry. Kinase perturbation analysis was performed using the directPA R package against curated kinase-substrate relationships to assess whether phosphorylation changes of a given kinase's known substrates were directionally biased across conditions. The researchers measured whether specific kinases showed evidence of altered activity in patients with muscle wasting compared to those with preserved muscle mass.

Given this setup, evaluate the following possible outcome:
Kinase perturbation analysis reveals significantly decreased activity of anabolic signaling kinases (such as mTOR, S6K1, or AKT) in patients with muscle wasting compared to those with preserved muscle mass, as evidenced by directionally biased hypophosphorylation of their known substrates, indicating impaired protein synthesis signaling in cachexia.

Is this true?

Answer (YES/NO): NO